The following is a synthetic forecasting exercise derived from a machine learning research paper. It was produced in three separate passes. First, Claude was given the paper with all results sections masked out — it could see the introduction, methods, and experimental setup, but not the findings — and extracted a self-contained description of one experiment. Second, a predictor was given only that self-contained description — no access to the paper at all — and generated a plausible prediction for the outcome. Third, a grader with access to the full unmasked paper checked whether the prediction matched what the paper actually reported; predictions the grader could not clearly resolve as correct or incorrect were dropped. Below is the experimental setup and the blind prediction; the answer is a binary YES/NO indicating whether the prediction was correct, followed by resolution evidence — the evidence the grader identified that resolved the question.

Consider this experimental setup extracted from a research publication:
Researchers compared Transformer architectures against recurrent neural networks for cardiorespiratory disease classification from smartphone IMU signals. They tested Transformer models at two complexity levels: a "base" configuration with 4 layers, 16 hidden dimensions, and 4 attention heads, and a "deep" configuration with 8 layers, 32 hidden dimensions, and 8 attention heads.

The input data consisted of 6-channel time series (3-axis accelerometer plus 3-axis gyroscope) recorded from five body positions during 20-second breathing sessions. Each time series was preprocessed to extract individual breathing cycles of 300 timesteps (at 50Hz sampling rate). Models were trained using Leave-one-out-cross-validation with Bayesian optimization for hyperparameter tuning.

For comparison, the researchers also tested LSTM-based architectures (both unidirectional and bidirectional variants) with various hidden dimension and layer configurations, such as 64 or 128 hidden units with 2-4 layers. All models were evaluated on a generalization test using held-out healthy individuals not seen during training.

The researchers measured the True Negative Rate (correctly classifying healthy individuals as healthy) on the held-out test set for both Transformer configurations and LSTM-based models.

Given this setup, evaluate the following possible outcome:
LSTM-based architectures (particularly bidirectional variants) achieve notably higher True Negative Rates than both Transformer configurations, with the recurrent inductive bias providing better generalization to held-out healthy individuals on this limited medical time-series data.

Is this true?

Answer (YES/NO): YES